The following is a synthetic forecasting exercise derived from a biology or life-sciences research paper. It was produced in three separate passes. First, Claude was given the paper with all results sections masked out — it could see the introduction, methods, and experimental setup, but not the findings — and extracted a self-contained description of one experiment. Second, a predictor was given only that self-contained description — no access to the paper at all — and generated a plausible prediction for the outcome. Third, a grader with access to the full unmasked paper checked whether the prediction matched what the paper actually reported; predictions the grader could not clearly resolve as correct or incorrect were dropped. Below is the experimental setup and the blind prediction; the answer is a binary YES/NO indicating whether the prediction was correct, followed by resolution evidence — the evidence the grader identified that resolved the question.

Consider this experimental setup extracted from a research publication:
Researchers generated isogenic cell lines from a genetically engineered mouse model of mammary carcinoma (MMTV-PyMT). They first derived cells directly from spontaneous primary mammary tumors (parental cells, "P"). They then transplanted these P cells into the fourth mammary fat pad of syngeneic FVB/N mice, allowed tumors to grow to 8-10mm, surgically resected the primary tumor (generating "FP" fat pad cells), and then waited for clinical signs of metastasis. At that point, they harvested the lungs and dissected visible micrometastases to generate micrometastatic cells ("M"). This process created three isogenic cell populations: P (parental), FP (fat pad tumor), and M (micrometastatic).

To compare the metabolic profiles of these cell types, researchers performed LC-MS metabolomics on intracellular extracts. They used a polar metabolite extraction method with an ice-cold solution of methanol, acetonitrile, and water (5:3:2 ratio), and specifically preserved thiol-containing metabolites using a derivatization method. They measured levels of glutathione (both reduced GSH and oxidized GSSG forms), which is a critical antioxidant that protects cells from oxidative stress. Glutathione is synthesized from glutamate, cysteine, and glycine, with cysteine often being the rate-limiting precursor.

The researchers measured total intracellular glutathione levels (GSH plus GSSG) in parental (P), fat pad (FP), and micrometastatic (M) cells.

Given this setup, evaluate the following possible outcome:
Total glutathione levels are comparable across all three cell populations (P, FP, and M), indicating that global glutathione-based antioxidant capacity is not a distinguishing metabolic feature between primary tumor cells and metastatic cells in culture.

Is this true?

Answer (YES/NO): NO